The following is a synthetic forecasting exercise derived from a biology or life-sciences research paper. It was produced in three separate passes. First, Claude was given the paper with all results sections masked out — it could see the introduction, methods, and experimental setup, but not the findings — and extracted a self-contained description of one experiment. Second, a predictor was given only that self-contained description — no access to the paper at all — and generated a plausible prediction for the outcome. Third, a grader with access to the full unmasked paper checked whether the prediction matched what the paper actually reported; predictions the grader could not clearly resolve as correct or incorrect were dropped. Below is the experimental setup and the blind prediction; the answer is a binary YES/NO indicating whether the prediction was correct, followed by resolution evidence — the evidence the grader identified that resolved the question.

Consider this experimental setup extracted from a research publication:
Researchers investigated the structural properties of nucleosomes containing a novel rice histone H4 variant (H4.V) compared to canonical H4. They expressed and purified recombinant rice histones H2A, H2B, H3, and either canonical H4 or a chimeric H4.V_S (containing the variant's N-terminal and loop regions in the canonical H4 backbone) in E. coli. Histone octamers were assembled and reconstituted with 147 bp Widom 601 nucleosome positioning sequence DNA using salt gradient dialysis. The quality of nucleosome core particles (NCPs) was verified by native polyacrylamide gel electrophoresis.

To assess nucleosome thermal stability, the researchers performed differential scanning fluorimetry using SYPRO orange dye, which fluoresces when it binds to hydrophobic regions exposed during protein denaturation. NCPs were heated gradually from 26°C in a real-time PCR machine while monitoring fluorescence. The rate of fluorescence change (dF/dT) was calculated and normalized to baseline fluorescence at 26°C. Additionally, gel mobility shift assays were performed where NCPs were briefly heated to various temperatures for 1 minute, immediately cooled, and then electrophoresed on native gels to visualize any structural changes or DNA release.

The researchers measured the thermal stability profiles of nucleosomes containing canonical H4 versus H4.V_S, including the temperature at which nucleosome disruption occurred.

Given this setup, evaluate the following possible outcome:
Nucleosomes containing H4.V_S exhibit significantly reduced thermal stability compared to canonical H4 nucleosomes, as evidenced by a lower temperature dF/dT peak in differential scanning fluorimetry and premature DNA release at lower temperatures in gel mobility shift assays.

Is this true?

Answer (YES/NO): YES